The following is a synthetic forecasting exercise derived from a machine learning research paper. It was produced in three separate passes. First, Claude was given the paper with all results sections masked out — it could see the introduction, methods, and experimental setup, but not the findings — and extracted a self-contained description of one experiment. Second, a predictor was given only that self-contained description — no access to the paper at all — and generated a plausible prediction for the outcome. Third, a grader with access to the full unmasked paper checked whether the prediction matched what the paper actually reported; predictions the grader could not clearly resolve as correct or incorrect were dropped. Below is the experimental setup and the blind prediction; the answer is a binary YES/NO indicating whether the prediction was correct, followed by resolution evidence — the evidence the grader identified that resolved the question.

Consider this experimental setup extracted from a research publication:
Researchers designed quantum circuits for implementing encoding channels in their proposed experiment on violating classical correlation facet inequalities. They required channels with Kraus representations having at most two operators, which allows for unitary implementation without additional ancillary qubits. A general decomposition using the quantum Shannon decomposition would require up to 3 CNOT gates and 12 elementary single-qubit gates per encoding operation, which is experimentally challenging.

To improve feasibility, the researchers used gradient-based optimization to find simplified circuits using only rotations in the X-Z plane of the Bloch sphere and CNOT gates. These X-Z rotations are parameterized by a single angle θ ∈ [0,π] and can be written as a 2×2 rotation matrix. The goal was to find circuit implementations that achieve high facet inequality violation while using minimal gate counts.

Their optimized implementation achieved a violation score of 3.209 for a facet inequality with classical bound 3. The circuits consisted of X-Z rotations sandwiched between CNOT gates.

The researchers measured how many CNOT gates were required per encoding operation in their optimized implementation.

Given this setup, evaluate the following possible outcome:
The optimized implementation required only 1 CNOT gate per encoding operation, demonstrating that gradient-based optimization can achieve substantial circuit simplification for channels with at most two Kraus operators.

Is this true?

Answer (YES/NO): NO